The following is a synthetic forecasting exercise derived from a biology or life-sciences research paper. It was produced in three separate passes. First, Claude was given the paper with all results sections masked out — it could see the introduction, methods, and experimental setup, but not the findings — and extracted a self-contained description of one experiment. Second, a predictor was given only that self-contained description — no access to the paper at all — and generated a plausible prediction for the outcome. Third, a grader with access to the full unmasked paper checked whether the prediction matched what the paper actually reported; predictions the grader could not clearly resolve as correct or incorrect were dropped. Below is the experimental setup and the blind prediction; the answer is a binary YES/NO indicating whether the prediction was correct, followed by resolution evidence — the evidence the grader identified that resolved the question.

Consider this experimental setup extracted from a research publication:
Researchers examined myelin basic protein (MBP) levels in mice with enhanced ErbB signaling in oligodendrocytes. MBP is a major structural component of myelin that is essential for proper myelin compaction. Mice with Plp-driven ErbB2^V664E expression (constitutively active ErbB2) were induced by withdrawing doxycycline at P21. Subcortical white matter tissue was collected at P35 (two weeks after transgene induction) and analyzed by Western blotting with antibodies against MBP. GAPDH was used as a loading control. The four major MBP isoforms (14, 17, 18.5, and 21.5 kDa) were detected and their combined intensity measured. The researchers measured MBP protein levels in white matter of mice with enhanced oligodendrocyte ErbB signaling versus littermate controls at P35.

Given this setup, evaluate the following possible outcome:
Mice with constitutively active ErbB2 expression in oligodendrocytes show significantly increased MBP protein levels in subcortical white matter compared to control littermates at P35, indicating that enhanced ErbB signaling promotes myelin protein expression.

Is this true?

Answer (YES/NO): NO